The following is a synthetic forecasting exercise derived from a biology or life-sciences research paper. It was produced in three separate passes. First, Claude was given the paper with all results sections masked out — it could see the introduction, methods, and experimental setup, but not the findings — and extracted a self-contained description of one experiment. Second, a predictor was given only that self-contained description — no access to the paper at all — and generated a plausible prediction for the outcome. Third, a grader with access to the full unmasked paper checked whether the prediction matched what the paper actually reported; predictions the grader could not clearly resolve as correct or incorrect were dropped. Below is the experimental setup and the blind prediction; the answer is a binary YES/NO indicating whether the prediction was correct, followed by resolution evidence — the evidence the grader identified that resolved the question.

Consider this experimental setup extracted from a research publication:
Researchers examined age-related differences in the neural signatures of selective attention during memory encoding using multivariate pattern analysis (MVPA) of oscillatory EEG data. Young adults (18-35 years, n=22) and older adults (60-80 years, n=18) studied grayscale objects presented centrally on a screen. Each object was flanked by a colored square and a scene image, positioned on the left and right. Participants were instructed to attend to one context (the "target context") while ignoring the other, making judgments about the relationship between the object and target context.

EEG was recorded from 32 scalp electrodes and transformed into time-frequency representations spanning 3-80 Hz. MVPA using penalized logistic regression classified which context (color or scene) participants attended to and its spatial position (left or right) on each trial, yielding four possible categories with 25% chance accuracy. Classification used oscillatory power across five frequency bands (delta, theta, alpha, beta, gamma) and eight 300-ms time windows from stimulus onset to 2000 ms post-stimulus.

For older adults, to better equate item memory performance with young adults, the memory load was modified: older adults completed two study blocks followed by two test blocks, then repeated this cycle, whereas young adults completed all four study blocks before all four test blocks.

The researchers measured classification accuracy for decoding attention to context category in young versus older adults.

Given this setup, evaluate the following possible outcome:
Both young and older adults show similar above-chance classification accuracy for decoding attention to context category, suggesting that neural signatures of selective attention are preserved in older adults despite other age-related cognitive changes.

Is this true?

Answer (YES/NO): YES